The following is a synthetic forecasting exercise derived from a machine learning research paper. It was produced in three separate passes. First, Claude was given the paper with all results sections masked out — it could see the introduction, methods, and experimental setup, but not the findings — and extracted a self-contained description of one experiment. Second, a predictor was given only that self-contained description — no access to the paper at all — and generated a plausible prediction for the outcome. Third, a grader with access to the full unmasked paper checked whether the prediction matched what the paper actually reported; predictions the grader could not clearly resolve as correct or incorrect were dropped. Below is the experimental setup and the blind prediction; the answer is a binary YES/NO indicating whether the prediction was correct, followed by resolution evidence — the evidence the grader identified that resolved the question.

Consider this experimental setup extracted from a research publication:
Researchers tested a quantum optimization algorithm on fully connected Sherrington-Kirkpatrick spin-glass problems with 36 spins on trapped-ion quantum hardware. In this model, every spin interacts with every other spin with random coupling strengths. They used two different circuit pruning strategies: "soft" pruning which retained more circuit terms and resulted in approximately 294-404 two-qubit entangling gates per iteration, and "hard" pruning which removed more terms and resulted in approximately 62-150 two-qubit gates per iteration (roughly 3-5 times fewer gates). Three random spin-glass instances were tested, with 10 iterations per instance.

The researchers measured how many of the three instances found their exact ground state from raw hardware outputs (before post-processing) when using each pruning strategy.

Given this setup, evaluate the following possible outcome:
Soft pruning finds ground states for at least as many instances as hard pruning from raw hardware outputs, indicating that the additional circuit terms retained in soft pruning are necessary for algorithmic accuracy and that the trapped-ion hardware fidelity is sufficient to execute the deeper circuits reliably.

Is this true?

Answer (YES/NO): NO